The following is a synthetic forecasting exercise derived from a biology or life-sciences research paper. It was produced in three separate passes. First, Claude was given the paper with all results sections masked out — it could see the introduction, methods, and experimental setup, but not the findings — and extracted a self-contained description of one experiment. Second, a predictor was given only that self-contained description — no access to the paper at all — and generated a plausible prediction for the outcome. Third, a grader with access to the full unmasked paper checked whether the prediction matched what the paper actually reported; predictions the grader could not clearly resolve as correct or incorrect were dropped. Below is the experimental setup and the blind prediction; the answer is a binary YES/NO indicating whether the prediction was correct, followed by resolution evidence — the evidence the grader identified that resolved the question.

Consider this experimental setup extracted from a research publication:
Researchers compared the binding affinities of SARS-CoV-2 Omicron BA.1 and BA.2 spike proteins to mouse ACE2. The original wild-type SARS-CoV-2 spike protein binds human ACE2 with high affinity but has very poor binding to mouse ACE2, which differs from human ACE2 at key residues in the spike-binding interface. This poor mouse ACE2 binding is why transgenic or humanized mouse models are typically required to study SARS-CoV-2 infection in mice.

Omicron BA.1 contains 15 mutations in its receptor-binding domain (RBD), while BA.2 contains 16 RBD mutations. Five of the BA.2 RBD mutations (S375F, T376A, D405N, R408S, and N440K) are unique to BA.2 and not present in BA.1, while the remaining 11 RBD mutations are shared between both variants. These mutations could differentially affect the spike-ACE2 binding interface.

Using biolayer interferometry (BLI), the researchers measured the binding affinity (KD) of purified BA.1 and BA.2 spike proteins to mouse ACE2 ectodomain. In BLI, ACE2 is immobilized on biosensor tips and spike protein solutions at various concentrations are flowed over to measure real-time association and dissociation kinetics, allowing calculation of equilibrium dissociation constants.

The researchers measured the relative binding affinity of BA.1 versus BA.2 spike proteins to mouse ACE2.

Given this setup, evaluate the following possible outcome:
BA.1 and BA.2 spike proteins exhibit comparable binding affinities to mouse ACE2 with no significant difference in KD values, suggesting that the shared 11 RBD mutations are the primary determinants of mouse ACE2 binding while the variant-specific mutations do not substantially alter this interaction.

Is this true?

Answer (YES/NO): NO